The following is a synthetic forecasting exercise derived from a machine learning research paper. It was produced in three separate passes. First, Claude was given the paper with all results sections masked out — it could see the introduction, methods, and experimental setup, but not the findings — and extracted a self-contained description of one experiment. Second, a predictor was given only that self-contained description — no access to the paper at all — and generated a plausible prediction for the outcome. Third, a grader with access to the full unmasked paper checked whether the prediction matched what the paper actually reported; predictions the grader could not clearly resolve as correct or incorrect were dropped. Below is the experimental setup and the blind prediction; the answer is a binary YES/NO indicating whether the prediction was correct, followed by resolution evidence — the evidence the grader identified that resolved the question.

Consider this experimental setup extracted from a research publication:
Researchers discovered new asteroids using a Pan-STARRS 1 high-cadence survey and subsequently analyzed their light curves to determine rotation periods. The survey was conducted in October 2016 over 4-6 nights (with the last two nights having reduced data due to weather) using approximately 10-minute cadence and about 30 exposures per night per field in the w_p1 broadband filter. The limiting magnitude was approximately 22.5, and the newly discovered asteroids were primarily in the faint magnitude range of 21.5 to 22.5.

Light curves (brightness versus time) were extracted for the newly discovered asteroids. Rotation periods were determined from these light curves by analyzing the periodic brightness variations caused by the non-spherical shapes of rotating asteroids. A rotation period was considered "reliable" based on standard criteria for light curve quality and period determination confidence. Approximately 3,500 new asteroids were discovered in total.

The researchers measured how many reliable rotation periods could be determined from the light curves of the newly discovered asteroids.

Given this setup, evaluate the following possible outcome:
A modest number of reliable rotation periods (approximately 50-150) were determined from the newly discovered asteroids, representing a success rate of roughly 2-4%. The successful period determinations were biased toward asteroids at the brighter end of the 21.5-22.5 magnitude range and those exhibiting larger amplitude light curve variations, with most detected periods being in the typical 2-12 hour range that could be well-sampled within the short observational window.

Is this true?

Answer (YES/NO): YES